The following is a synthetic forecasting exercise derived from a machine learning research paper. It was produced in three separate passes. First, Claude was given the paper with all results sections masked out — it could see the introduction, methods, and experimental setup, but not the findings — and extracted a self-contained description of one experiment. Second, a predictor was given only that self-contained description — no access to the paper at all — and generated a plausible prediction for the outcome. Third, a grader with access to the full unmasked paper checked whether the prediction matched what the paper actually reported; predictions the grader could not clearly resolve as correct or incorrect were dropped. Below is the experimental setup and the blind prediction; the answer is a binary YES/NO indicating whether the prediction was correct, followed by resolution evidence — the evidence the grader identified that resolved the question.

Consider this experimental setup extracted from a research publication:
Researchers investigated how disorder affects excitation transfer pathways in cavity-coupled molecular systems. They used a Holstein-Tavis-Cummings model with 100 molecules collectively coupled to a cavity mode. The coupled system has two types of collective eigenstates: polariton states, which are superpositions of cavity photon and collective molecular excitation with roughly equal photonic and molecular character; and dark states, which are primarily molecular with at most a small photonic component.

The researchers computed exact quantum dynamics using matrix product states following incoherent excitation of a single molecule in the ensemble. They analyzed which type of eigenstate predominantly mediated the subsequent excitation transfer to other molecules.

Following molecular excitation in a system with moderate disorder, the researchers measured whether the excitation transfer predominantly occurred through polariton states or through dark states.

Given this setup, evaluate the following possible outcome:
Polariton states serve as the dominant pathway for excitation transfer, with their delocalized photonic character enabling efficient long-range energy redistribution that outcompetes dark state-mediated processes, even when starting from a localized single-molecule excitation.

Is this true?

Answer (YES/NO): NO